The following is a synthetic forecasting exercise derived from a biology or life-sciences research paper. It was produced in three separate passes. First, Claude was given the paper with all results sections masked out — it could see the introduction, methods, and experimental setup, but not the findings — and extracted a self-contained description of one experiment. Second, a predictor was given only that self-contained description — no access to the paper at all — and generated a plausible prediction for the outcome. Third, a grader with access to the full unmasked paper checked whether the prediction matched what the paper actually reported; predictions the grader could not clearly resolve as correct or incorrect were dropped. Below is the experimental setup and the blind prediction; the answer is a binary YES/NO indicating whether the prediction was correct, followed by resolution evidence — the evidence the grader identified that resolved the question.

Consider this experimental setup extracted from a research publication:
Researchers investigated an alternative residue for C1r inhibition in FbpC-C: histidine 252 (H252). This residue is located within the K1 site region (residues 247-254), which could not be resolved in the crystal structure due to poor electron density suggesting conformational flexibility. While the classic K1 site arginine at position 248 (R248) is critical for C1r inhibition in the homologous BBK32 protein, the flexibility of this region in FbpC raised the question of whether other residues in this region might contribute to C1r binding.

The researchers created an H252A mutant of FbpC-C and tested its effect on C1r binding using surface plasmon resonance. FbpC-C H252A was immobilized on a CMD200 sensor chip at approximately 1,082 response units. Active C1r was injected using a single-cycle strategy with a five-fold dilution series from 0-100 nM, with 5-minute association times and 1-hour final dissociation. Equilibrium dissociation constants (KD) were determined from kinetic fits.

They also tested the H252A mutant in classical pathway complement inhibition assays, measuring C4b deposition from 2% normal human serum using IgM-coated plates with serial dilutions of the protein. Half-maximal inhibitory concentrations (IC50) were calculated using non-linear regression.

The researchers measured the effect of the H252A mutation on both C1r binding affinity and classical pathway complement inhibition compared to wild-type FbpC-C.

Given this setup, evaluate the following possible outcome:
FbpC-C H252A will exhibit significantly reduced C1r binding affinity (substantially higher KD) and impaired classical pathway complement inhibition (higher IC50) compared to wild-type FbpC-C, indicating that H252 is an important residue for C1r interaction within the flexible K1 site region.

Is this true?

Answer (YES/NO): YES